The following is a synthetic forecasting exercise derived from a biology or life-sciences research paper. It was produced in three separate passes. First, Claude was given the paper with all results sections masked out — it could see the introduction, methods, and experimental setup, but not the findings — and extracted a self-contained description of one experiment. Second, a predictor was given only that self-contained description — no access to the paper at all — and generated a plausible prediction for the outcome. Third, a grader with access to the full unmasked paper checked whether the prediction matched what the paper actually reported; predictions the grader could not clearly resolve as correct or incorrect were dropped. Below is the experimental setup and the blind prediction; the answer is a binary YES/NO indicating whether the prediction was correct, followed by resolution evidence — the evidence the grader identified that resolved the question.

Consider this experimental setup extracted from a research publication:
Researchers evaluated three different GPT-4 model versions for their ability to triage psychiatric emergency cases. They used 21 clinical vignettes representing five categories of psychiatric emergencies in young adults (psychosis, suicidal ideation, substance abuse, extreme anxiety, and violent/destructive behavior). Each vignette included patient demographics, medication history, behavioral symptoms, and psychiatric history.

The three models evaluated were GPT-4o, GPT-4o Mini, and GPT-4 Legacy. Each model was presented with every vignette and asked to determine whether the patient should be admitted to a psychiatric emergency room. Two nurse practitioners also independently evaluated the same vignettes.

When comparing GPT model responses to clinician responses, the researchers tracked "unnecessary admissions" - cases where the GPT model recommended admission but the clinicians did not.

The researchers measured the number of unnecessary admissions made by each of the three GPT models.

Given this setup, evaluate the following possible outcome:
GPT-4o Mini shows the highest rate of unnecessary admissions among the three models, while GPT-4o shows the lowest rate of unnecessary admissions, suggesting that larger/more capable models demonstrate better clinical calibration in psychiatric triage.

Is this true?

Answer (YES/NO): YES